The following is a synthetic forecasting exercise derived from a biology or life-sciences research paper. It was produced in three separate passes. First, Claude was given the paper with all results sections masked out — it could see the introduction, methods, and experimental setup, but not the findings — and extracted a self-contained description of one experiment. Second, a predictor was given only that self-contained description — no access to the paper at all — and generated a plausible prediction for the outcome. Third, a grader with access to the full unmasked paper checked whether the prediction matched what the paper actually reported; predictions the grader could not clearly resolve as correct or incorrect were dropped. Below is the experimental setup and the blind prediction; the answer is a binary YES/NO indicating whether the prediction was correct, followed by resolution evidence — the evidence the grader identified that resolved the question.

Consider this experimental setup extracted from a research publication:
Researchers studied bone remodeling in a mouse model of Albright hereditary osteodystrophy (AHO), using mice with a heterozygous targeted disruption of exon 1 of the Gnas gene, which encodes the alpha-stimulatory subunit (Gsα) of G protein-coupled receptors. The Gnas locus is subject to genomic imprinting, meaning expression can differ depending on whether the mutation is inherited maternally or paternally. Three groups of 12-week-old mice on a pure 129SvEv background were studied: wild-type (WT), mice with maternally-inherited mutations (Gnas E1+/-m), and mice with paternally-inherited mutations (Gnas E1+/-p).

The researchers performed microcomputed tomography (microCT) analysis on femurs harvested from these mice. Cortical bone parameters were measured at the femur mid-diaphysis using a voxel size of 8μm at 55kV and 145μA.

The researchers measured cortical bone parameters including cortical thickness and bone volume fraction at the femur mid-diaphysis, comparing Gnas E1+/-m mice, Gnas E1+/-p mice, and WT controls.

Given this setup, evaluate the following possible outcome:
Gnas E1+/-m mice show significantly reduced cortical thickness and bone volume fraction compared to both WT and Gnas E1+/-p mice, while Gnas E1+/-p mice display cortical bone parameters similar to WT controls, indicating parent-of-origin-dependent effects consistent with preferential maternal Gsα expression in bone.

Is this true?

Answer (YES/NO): NO